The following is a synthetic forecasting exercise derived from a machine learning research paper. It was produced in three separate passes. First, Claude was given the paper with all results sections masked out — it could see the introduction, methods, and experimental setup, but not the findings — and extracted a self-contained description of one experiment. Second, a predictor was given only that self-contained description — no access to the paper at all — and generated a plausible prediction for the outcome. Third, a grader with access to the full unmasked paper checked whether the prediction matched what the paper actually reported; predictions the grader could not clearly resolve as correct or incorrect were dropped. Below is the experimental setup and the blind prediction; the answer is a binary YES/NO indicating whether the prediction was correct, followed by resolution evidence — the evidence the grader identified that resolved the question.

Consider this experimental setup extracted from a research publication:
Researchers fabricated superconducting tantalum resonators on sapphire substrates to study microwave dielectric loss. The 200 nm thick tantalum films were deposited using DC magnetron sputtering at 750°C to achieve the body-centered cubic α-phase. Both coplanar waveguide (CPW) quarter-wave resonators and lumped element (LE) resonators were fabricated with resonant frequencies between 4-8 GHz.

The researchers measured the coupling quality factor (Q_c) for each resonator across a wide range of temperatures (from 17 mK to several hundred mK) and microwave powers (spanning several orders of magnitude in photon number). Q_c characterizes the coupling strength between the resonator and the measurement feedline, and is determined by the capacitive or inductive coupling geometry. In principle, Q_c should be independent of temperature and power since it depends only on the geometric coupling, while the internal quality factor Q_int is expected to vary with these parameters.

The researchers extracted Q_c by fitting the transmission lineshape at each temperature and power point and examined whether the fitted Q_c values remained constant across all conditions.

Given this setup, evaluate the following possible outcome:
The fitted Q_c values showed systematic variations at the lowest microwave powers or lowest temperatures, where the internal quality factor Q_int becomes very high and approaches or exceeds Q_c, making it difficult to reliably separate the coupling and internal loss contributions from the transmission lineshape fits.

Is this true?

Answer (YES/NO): NO